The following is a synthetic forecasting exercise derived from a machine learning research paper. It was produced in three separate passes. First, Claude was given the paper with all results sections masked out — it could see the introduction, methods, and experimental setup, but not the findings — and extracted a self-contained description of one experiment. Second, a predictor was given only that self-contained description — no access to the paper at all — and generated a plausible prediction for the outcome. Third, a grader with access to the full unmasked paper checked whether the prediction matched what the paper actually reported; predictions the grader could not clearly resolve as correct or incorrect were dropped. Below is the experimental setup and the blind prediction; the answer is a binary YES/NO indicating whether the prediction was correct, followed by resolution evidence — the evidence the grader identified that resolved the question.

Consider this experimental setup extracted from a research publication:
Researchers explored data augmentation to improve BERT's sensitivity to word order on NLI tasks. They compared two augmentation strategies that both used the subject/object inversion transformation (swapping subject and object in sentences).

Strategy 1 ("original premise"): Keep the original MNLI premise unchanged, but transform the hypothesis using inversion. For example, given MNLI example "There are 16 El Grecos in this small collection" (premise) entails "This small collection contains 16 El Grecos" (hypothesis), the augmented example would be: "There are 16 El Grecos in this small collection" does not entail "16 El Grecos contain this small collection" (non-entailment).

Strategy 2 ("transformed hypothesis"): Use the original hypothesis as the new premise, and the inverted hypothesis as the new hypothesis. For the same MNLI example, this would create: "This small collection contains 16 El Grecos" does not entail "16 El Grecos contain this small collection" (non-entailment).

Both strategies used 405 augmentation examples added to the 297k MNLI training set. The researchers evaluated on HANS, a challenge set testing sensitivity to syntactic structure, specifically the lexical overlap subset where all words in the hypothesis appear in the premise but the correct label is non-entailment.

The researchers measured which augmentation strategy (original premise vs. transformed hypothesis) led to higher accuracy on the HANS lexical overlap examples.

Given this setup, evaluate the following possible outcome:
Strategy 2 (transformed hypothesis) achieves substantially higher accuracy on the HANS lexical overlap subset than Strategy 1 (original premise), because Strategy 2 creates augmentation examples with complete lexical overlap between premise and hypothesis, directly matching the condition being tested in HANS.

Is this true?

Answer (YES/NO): YES